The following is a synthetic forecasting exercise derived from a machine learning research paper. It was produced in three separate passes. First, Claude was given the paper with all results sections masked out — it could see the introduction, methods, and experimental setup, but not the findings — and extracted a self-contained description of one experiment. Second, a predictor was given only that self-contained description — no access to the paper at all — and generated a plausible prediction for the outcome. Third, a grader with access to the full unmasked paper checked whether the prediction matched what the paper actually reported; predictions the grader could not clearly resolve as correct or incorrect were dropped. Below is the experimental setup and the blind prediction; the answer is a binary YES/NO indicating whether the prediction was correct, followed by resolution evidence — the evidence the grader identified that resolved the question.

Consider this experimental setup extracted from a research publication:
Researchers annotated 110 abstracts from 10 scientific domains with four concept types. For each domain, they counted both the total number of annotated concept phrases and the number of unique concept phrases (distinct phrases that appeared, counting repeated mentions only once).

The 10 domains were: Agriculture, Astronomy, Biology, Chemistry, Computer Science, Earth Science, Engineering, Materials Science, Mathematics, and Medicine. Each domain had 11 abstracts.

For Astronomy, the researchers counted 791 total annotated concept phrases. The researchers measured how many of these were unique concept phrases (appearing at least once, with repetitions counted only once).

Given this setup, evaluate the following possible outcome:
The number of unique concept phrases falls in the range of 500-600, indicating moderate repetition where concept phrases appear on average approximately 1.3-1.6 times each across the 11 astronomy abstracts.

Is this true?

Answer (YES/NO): NO